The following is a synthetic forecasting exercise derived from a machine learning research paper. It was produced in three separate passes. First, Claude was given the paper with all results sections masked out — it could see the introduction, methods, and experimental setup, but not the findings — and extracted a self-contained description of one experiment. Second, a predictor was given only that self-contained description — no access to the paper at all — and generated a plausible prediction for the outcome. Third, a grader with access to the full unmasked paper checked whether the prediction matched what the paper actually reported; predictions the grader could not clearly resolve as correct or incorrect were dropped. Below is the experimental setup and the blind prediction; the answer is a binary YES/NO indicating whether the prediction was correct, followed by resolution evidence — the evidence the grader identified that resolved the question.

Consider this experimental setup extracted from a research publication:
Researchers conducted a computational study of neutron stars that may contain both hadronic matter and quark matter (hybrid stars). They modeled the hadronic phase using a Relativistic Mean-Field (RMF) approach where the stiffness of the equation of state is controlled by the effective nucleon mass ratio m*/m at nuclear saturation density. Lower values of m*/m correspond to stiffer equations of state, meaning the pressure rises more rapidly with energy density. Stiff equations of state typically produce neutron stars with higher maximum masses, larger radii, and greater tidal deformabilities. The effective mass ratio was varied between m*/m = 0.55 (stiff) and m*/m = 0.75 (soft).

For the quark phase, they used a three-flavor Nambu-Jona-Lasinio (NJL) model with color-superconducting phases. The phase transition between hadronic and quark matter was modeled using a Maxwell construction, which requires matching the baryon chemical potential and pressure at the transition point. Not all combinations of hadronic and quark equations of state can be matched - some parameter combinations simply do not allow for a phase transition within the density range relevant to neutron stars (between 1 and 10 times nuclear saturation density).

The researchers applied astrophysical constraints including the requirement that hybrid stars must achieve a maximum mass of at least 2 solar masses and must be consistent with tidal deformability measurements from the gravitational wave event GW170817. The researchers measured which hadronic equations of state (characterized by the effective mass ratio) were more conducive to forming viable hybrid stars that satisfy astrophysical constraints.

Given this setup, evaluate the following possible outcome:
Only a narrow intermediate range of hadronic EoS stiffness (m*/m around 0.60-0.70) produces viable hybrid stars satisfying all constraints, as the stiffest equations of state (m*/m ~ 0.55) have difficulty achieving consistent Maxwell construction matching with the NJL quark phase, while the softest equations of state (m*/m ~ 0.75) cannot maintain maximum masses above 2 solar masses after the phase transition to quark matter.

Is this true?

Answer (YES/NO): NO